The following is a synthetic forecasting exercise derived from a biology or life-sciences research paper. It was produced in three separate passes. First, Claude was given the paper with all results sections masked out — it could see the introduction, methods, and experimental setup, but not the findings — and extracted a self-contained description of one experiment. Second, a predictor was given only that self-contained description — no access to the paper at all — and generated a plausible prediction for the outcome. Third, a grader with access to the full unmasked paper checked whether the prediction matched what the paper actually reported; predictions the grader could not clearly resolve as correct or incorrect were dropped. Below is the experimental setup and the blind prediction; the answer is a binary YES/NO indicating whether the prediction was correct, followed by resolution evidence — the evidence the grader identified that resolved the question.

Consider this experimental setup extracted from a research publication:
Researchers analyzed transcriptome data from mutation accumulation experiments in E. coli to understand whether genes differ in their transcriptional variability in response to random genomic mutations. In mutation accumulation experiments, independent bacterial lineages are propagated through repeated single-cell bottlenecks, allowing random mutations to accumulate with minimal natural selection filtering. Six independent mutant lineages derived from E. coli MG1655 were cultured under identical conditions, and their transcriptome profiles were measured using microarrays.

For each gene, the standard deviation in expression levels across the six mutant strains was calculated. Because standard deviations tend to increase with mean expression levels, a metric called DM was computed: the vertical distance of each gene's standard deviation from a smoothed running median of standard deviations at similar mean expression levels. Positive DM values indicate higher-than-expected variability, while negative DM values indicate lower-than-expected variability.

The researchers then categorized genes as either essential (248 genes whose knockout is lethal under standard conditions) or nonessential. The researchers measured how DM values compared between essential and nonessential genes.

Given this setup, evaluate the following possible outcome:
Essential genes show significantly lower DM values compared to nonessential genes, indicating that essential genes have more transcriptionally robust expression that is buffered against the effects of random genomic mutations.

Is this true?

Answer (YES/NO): YES